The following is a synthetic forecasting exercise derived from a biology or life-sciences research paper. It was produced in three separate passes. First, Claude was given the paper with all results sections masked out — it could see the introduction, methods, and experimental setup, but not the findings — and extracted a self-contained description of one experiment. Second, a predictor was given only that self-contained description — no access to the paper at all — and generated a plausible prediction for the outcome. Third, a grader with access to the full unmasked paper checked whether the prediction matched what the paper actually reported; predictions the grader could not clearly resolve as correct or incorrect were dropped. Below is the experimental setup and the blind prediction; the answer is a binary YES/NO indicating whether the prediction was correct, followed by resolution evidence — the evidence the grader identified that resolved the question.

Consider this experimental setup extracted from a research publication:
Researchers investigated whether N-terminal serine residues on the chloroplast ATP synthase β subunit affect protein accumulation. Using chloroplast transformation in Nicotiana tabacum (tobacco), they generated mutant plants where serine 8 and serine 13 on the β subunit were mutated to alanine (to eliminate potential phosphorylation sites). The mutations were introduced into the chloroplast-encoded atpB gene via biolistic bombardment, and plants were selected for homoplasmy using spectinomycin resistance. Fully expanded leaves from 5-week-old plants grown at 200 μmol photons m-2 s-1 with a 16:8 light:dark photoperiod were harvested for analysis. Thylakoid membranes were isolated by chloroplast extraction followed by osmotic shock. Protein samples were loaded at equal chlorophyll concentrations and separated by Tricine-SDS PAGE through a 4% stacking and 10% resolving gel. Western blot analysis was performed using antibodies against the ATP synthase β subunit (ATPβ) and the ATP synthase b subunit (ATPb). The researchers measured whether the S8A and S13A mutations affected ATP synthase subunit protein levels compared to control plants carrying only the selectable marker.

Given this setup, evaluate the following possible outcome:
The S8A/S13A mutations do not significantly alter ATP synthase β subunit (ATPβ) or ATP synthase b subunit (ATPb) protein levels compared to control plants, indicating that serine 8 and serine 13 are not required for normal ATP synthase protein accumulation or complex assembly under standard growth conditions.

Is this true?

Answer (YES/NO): YES